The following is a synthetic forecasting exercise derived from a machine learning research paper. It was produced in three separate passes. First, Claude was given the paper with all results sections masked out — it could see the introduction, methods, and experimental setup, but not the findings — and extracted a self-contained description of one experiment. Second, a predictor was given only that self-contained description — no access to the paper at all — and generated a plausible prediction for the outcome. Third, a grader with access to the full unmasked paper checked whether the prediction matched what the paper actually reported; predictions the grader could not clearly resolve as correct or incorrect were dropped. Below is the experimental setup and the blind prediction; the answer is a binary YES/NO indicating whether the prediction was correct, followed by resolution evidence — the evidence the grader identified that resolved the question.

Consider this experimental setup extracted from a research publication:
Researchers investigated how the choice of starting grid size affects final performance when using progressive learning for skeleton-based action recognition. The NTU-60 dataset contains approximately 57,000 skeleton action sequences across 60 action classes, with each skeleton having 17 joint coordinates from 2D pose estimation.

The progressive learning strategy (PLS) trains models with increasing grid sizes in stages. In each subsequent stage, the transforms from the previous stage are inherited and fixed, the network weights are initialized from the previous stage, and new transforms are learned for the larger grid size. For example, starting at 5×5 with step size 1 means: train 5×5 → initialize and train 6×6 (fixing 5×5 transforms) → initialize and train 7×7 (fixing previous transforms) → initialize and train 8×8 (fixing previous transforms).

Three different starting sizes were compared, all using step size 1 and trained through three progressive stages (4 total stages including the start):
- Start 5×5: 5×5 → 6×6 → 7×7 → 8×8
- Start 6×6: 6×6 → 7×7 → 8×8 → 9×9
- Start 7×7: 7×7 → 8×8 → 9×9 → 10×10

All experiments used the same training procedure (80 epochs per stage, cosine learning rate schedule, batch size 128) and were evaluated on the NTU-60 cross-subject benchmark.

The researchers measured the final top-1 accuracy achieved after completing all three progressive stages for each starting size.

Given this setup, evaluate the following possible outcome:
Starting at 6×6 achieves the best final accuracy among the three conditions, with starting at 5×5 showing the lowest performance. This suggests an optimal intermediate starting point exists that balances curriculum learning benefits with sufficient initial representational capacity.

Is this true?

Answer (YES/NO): NO